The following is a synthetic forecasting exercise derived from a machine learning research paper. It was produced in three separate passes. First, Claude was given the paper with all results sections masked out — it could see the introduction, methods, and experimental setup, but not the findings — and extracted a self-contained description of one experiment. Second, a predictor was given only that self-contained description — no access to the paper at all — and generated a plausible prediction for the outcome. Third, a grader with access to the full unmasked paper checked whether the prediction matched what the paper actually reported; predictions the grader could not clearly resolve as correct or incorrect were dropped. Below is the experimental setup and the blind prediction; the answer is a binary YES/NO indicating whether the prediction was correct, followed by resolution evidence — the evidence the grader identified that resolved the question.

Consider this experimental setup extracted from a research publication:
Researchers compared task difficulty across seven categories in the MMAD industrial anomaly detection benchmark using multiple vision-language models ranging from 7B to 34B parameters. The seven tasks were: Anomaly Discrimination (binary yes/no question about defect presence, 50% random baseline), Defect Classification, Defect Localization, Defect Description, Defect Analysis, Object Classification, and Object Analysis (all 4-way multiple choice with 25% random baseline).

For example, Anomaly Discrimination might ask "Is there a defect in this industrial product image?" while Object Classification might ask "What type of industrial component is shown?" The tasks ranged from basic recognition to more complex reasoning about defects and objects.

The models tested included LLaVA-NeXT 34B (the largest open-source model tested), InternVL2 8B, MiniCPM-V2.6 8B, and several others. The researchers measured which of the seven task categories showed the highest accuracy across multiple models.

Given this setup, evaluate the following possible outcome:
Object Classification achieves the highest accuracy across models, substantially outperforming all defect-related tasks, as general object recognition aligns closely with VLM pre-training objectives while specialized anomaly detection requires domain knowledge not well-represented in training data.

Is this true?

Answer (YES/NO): NO